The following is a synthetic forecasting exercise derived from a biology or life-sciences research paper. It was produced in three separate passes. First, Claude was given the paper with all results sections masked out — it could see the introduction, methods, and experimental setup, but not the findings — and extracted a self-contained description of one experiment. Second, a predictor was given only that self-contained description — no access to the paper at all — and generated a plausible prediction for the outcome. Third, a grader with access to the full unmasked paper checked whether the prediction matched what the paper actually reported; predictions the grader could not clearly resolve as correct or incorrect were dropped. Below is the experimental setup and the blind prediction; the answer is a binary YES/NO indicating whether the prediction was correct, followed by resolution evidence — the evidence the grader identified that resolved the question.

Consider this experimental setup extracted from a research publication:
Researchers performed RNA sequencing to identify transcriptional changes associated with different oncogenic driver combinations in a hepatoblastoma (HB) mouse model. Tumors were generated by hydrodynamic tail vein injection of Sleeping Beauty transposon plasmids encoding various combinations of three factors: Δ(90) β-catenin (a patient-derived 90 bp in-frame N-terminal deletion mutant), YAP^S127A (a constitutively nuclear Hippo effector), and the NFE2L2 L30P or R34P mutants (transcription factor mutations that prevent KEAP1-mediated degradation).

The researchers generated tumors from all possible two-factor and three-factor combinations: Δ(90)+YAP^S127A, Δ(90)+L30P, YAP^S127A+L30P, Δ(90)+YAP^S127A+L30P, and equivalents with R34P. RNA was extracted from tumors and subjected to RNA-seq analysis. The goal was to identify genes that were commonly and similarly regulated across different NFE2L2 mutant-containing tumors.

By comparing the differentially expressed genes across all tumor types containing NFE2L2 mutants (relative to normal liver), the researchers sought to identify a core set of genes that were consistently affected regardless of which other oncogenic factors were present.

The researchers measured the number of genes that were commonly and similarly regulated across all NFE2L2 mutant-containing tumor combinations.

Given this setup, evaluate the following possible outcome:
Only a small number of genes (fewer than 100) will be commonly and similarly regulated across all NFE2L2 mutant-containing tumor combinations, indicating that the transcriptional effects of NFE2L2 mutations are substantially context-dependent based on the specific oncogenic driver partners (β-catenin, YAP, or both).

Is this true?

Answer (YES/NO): YES